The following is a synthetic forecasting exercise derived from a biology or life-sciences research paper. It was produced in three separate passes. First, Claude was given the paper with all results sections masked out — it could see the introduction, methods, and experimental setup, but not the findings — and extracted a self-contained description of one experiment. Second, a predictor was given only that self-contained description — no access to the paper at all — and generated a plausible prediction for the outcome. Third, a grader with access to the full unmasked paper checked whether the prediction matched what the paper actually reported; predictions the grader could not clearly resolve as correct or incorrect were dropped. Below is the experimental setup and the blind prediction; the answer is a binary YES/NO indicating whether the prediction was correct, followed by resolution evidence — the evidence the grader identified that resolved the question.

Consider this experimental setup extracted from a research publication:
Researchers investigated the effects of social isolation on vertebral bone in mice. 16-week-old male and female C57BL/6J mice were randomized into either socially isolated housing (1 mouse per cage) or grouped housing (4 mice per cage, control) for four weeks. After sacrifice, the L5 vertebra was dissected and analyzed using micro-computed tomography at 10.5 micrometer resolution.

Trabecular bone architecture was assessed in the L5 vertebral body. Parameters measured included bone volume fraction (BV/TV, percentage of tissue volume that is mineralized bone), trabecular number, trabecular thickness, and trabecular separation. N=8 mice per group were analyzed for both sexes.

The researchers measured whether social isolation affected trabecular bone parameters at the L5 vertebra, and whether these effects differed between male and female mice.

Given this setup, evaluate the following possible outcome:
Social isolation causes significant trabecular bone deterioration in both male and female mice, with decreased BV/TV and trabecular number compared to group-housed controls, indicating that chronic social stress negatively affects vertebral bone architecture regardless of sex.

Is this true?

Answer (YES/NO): NO